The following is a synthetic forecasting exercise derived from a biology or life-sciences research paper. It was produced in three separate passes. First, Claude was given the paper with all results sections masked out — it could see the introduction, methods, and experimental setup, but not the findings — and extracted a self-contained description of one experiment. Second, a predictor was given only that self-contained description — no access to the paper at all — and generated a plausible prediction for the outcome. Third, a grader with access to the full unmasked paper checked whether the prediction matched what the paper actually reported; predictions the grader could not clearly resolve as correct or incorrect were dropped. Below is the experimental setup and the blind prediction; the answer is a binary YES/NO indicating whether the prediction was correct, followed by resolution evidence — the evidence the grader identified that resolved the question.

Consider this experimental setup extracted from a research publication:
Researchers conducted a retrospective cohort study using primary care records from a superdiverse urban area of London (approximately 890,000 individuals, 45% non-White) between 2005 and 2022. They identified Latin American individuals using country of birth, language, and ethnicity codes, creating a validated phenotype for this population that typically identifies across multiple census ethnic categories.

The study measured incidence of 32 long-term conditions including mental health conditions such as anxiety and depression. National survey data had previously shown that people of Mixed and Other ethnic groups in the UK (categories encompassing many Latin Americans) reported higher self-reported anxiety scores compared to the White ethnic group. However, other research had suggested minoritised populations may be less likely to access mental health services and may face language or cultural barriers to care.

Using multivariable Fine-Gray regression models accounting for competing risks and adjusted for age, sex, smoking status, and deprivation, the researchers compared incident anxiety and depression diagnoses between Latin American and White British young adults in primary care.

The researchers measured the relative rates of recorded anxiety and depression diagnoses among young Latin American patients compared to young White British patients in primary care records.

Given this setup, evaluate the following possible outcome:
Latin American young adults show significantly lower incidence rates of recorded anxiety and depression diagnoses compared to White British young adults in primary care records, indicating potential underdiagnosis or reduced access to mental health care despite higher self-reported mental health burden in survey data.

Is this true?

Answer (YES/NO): YES